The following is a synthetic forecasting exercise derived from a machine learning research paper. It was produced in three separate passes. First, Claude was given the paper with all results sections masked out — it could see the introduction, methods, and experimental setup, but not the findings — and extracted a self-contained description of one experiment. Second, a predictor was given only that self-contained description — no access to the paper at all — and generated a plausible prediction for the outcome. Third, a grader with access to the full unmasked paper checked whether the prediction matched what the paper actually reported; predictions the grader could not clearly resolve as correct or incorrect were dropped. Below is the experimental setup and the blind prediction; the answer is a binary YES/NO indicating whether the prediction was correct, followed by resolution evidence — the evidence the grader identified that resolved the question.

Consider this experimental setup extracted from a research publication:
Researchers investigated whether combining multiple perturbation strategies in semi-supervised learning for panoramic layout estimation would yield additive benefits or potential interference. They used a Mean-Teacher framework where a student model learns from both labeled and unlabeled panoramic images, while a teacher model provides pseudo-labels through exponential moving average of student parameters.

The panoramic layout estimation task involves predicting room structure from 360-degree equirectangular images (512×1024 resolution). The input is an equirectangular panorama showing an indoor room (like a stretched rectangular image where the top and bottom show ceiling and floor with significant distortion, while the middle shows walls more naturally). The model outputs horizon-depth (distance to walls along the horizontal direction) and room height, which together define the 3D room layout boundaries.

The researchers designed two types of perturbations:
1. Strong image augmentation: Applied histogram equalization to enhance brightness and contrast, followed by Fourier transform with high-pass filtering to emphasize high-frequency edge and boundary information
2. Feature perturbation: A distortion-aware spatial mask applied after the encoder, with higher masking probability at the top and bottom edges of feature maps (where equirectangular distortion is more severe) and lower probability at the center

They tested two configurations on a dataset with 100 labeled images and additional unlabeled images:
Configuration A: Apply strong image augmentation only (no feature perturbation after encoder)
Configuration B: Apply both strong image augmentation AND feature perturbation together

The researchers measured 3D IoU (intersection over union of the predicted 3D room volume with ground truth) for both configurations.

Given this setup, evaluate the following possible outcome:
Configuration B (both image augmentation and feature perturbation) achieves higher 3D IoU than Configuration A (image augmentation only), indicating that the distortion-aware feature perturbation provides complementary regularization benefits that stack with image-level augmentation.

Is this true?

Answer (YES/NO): NO